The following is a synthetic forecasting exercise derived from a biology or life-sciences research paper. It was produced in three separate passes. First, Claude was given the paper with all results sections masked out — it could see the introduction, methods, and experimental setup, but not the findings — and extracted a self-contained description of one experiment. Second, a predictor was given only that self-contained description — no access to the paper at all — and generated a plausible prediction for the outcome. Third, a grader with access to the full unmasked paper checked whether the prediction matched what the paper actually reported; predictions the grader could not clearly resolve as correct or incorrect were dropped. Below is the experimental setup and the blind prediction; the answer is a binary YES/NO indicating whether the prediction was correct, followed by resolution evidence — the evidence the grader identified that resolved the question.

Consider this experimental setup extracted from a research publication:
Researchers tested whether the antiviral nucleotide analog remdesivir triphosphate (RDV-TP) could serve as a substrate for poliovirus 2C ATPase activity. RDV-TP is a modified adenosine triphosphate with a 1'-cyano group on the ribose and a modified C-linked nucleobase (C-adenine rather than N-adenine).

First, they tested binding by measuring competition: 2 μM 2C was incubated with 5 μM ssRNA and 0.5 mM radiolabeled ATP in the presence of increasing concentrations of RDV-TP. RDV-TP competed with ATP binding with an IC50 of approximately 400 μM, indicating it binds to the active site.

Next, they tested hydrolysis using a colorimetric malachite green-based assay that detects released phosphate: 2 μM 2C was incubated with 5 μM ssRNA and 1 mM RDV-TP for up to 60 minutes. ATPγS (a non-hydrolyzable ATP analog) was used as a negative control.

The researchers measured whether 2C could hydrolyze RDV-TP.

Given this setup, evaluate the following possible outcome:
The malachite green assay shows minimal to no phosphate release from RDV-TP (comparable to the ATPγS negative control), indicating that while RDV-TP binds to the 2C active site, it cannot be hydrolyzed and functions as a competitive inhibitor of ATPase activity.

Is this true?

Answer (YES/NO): YES